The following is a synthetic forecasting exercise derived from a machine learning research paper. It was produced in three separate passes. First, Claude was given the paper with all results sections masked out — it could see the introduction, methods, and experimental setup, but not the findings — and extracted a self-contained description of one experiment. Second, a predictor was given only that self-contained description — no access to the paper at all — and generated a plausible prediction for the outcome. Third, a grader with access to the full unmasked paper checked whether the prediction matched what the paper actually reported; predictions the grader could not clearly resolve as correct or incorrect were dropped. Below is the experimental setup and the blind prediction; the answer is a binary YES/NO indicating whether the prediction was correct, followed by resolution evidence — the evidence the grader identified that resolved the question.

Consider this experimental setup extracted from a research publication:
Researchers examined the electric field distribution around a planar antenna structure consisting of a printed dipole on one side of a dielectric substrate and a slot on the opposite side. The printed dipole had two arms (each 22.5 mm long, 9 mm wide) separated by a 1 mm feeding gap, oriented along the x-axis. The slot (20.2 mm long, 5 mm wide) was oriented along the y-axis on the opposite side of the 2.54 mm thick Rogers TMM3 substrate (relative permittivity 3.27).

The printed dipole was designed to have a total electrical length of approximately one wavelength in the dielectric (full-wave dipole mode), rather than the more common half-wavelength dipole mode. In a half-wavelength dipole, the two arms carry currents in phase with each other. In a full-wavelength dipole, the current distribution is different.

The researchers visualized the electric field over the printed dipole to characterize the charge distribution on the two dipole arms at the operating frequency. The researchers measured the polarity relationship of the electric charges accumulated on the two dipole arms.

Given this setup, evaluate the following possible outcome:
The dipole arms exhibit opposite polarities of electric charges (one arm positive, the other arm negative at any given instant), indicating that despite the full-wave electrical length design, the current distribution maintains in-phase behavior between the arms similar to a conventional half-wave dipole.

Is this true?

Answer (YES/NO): YES